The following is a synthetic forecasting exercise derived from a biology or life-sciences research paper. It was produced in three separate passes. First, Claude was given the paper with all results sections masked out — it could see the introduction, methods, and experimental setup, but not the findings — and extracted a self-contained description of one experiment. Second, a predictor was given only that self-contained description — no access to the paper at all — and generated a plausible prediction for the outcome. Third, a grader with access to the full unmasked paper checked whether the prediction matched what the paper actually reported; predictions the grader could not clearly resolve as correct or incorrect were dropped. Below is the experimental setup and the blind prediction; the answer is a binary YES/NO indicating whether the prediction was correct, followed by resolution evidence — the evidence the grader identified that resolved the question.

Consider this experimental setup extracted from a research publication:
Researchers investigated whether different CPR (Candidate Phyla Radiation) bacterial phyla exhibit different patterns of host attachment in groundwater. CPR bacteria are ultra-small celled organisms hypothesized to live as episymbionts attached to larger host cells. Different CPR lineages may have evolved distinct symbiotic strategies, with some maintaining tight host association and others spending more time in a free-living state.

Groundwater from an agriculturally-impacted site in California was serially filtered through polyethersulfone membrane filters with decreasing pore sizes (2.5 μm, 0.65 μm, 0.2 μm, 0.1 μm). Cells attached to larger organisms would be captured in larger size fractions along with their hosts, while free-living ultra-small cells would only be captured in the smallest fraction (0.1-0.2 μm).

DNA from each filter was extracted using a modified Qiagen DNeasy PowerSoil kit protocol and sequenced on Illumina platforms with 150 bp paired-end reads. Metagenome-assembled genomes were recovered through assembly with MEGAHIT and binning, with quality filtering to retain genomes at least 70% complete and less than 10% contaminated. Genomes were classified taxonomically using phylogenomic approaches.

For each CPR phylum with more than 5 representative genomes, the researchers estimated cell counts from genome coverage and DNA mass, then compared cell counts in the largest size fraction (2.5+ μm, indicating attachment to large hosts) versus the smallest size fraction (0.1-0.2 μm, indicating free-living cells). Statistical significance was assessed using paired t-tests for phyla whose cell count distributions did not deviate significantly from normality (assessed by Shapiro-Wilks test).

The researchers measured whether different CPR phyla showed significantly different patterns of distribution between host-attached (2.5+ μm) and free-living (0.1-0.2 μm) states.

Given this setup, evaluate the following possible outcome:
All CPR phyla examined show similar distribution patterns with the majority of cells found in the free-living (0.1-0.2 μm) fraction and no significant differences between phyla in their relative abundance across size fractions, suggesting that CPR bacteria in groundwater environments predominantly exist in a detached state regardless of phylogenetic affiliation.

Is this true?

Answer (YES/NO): NO